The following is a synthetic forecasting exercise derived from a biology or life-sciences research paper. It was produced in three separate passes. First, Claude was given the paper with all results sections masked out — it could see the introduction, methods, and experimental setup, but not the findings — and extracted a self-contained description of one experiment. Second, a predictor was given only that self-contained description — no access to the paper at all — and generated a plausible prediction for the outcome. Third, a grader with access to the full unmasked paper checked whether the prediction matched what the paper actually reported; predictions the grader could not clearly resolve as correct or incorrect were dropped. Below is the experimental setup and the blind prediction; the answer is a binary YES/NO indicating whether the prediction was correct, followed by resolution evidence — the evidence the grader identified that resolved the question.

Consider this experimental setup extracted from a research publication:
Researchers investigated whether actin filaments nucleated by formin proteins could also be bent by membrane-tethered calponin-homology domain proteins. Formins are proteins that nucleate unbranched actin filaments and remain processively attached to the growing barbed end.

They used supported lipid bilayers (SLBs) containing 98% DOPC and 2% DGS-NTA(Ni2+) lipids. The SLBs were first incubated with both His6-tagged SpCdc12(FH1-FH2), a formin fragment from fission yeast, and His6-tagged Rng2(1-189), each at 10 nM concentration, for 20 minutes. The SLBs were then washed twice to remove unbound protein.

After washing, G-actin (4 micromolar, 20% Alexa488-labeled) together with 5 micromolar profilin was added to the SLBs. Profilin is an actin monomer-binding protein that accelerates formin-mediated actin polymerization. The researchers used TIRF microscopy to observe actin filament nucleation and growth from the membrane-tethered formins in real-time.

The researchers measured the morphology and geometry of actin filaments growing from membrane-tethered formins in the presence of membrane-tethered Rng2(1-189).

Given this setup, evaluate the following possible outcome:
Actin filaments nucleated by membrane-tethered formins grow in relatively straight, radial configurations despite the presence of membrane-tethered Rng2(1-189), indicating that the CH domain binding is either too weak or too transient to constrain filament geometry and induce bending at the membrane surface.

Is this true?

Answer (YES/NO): NO